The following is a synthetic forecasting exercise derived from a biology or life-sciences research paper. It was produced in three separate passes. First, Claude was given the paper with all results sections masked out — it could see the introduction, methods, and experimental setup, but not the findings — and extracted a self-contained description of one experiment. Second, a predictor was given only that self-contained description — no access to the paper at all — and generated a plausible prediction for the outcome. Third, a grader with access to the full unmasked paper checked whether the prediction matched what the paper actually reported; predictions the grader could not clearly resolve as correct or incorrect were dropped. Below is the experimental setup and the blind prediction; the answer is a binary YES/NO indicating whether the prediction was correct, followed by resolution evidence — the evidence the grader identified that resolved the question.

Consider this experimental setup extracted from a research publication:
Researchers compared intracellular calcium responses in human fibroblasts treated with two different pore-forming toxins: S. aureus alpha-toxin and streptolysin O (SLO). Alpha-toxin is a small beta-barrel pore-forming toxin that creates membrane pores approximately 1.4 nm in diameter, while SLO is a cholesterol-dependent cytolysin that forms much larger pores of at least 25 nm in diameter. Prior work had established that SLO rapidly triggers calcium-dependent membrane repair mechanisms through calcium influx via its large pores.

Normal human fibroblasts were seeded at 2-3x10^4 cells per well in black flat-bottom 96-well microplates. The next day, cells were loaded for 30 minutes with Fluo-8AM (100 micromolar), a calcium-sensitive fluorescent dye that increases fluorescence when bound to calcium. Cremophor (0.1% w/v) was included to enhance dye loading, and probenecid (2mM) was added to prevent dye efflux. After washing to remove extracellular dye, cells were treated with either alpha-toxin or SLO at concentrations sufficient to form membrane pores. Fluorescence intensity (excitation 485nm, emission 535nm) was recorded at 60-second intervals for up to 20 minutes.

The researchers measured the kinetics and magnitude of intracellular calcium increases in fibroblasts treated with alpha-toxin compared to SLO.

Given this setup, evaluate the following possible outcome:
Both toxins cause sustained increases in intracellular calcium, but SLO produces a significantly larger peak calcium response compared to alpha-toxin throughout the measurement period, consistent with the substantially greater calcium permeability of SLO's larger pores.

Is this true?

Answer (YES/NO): NO